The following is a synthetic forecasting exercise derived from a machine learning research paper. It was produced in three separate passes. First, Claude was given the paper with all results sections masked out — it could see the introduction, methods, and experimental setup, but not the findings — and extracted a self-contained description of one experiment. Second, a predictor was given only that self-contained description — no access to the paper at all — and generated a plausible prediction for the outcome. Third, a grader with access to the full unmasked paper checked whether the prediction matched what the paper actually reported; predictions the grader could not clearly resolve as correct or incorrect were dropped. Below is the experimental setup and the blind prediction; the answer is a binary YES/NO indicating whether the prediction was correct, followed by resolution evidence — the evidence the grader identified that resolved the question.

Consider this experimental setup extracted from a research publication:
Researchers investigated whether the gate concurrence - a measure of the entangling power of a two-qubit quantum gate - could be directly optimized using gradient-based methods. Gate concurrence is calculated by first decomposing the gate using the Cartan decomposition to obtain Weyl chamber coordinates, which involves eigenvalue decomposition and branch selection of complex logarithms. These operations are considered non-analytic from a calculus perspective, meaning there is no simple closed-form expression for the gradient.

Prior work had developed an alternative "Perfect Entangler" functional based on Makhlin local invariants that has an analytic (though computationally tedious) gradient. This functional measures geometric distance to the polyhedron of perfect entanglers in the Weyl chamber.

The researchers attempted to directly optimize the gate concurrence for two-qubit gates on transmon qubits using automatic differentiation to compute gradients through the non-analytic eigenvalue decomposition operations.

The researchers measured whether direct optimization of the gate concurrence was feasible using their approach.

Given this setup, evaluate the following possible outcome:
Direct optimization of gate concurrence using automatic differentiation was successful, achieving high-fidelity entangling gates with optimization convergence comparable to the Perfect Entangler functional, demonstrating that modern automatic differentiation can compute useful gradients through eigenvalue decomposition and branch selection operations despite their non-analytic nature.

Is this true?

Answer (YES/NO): YES